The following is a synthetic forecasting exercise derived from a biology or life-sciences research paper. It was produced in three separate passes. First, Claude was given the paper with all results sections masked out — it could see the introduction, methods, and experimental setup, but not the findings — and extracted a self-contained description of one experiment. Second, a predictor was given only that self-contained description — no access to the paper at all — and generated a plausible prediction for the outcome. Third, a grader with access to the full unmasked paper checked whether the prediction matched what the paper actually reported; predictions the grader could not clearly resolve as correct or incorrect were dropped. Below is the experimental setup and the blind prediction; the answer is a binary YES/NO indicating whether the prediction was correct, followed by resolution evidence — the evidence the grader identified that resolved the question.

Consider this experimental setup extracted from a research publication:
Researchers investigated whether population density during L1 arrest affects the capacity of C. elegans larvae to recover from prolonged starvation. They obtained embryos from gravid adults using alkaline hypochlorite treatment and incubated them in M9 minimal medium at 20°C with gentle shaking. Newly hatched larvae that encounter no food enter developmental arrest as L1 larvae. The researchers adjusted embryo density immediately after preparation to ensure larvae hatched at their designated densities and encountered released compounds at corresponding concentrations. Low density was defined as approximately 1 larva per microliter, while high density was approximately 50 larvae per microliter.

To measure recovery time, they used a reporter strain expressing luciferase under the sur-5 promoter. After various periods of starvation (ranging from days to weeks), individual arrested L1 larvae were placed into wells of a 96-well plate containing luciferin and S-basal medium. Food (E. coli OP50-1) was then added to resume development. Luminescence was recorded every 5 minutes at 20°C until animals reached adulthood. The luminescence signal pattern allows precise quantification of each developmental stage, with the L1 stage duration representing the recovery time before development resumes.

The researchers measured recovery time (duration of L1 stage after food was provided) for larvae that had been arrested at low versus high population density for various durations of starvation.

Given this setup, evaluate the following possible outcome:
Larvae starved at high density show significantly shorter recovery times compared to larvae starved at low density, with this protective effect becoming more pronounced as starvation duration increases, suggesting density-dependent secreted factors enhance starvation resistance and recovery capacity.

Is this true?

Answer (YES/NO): YES